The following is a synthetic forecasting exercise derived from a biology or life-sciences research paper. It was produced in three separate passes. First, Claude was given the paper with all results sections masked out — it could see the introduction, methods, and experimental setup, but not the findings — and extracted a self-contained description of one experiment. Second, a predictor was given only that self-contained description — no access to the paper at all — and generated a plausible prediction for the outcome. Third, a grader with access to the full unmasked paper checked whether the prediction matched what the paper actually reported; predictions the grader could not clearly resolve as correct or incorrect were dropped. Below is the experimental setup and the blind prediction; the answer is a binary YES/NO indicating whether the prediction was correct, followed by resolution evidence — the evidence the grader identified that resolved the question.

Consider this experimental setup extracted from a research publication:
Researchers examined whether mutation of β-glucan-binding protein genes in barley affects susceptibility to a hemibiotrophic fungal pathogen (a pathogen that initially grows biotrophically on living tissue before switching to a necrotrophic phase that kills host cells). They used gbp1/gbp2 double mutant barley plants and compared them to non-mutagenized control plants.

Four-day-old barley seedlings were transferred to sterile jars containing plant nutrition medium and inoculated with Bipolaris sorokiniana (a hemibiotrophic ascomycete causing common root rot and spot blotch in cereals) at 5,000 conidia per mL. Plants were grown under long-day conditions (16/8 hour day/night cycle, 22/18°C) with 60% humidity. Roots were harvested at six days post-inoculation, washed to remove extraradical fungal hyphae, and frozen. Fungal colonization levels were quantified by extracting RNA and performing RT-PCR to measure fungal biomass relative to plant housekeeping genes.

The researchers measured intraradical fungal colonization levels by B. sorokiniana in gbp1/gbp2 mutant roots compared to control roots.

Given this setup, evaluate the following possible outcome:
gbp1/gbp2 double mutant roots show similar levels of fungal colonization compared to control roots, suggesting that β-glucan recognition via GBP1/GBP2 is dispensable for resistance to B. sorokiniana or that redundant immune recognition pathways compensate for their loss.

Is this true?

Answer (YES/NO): NO